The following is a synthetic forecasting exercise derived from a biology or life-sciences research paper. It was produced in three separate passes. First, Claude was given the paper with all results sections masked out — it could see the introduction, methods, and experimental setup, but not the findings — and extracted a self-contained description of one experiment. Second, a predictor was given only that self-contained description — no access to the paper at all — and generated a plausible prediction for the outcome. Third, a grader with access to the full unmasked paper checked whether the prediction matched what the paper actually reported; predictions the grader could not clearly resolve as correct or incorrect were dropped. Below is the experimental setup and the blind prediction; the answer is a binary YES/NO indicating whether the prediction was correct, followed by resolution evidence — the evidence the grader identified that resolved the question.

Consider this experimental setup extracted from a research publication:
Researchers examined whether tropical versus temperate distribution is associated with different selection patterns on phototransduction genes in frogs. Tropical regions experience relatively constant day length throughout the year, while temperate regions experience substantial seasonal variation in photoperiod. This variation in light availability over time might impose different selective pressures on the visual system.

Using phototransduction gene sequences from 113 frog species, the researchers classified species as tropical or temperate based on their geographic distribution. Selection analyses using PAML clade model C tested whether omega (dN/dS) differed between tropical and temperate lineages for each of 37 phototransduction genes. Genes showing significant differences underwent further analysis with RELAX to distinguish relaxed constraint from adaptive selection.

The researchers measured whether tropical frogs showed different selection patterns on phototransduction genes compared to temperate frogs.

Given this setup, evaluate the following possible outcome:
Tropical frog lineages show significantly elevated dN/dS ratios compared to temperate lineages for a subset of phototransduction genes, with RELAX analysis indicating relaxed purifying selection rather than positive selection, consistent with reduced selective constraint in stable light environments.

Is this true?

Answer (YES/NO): NO